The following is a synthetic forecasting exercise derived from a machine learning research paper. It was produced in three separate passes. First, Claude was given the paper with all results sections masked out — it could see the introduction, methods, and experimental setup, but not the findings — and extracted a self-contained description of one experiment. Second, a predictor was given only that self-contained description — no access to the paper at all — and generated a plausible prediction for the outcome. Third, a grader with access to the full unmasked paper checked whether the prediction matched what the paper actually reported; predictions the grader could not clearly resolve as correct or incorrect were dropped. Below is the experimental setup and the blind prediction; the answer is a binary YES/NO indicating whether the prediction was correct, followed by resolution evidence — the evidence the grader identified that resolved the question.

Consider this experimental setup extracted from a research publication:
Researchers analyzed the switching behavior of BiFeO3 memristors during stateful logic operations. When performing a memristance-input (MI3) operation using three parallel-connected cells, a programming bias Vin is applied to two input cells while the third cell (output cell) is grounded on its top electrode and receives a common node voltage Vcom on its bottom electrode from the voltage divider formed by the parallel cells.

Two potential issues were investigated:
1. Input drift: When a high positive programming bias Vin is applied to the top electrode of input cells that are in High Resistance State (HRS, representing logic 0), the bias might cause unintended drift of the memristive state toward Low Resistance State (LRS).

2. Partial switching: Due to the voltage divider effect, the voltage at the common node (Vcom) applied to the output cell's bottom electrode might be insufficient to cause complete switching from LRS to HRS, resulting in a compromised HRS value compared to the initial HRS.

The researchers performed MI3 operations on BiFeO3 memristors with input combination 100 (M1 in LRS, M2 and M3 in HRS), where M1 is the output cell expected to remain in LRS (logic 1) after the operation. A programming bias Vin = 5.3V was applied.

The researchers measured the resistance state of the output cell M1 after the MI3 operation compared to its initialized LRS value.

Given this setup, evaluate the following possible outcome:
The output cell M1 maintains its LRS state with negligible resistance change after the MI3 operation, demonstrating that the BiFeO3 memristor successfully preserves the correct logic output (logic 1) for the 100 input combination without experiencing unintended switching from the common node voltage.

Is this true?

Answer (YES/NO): NO